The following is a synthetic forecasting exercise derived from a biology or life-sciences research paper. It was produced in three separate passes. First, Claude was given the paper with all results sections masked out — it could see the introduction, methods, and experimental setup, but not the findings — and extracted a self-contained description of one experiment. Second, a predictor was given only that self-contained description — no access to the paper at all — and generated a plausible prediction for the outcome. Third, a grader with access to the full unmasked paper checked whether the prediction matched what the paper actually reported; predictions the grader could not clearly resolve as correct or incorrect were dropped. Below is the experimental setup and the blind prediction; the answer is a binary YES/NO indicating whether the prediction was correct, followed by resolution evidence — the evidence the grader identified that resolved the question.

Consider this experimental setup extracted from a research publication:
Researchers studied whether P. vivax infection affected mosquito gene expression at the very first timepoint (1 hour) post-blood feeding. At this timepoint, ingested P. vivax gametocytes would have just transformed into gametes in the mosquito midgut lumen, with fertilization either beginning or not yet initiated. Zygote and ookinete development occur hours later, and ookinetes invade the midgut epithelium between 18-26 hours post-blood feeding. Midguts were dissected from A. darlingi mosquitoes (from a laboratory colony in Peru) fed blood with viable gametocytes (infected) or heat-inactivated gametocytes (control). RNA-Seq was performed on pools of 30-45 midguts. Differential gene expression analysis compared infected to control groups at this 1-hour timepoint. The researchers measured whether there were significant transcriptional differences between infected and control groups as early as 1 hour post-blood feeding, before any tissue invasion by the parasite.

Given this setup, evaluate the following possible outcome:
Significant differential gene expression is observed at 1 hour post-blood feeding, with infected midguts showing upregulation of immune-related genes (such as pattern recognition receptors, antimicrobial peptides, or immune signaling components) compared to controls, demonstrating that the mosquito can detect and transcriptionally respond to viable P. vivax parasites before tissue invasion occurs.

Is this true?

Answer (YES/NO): NO